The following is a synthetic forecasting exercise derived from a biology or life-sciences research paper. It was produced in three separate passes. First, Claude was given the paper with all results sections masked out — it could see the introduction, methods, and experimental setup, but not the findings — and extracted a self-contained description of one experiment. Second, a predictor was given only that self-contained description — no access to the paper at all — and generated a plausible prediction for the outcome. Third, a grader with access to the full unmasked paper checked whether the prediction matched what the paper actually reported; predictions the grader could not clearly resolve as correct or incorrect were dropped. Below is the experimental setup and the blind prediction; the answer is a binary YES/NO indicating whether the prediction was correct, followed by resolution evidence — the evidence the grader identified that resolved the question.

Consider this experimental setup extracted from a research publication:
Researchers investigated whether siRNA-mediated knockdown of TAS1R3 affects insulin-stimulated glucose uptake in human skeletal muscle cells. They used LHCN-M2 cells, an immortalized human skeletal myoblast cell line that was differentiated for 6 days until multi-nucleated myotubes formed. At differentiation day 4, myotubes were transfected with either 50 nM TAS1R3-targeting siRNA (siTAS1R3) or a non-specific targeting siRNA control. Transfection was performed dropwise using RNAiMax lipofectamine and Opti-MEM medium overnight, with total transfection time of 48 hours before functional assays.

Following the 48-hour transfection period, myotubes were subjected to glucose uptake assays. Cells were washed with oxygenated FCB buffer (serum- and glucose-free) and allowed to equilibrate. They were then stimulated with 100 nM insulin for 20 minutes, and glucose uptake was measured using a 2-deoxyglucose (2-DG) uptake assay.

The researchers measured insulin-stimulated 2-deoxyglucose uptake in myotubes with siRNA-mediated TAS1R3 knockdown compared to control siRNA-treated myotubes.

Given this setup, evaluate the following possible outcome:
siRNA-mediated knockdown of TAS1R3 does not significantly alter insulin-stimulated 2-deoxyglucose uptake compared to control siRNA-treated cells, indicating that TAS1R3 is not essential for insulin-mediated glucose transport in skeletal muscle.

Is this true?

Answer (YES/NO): NO